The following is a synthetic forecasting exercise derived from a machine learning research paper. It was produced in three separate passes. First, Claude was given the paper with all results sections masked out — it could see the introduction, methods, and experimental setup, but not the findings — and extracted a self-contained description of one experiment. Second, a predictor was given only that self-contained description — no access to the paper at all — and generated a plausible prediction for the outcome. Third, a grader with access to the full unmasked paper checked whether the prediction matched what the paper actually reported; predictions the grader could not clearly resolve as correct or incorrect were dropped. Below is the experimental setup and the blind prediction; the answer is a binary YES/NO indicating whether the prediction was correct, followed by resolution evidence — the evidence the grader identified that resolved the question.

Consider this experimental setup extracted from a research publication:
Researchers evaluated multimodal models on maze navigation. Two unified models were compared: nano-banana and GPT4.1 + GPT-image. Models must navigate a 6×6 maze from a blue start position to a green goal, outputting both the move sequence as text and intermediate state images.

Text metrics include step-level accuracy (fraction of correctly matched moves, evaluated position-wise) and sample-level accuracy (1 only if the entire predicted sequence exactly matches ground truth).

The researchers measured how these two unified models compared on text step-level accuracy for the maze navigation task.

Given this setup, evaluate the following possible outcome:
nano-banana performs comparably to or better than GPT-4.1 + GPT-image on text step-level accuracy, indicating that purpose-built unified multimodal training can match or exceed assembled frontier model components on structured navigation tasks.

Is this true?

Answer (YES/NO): NO